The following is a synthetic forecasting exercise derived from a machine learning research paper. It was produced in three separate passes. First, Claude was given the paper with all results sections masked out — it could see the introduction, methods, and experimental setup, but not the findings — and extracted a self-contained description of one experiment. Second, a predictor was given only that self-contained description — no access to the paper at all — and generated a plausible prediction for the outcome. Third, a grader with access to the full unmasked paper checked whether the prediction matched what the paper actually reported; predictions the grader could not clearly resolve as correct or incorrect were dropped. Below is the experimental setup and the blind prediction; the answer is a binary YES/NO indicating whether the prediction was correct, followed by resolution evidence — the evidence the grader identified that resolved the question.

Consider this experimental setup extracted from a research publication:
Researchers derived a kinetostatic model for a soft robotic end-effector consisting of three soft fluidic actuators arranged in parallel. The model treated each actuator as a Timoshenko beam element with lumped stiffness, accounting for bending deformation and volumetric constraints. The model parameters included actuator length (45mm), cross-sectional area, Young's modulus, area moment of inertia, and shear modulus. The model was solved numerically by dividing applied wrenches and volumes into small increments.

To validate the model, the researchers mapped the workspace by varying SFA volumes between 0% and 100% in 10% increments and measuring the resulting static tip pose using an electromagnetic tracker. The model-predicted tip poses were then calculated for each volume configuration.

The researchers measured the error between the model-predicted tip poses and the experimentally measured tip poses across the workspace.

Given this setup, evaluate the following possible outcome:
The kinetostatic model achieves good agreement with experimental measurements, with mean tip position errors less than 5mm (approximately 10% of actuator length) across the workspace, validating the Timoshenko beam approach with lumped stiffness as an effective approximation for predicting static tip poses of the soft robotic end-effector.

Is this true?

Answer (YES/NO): YES